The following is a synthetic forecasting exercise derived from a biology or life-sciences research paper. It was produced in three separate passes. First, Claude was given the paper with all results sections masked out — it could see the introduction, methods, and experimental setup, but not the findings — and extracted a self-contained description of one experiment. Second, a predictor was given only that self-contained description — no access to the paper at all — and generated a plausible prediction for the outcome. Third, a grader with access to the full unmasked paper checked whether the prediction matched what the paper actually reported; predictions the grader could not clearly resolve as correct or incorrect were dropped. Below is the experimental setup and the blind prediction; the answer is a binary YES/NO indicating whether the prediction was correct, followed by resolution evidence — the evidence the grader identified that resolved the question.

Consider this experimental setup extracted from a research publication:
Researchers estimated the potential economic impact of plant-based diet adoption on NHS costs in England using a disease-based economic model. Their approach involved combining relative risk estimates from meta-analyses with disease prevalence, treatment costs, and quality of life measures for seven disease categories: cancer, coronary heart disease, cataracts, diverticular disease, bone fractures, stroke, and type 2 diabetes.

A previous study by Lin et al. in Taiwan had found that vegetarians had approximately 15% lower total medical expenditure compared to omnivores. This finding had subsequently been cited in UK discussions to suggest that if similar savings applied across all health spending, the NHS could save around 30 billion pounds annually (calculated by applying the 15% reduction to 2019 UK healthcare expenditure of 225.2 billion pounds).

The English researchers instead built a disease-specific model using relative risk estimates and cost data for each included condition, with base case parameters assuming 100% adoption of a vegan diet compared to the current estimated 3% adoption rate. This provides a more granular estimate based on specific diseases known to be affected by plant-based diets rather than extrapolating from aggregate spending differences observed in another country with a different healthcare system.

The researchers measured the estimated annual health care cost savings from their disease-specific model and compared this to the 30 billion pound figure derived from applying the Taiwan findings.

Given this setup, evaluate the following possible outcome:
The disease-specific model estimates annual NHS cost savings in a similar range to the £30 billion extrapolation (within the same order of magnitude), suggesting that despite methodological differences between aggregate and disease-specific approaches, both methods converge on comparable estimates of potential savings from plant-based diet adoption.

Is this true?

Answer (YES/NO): NO